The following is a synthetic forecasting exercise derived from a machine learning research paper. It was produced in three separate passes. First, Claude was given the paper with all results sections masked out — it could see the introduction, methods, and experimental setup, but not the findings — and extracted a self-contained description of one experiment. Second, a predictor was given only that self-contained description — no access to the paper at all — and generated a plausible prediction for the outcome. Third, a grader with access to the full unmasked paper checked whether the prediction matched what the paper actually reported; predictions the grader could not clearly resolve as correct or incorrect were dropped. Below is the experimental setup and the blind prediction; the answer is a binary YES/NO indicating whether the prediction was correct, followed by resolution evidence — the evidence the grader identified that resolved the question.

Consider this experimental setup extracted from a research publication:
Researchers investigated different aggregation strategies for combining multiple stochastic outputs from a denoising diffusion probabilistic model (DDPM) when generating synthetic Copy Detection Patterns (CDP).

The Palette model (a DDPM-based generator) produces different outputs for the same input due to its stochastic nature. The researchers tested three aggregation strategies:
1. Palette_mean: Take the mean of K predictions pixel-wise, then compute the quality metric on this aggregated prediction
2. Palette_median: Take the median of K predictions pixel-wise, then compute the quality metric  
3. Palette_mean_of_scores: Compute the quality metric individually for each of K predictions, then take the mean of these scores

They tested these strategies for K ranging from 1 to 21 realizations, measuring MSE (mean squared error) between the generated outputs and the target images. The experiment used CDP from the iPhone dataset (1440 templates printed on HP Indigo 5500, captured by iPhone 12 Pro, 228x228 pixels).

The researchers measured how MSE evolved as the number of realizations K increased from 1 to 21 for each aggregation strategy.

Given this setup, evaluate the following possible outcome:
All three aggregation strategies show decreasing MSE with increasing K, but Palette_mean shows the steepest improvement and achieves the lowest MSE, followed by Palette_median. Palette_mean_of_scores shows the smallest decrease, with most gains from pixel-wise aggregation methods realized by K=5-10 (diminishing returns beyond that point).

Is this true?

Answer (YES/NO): NO